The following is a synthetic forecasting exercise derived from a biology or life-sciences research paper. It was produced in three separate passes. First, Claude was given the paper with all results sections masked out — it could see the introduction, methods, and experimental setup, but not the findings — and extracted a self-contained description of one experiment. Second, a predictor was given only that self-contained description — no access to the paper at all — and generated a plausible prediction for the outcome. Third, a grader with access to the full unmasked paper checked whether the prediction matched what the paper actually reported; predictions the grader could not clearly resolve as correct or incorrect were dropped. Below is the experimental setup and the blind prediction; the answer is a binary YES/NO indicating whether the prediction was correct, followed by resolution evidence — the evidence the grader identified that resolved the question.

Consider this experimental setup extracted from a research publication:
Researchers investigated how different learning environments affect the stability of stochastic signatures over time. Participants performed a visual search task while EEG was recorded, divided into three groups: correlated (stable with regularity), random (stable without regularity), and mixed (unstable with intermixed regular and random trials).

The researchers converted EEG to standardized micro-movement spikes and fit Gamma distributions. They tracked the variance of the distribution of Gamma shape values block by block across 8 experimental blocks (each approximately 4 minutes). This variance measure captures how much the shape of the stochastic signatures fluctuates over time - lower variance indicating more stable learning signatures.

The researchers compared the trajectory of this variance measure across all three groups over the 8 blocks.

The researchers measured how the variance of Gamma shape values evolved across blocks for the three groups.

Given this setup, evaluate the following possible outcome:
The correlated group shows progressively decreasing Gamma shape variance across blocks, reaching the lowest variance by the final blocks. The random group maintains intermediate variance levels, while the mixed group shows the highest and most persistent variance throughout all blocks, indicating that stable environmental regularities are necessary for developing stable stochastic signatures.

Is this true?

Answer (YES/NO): NO